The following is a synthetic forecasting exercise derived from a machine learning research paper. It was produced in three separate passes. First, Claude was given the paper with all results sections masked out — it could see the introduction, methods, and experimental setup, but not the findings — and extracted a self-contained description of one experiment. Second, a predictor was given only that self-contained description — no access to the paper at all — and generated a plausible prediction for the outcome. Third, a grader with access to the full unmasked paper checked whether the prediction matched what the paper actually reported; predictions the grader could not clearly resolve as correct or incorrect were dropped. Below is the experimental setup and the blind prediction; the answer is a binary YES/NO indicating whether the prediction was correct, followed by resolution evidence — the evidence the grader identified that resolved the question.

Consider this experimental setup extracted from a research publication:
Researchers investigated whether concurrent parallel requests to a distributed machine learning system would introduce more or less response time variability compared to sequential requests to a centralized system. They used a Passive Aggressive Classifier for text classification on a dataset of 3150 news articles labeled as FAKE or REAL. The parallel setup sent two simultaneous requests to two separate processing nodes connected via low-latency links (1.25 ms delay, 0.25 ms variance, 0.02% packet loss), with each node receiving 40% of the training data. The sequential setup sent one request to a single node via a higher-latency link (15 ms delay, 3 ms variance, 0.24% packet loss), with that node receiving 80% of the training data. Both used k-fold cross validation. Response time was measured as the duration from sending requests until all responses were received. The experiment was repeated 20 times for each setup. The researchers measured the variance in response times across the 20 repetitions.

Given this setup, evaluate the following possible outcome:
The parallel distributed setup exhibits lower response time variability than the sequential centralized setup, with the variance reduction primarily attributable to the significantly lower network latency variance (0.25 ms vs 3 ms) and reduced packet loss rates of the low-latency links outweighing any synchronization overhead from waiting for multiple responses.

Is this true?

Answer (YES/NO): NO